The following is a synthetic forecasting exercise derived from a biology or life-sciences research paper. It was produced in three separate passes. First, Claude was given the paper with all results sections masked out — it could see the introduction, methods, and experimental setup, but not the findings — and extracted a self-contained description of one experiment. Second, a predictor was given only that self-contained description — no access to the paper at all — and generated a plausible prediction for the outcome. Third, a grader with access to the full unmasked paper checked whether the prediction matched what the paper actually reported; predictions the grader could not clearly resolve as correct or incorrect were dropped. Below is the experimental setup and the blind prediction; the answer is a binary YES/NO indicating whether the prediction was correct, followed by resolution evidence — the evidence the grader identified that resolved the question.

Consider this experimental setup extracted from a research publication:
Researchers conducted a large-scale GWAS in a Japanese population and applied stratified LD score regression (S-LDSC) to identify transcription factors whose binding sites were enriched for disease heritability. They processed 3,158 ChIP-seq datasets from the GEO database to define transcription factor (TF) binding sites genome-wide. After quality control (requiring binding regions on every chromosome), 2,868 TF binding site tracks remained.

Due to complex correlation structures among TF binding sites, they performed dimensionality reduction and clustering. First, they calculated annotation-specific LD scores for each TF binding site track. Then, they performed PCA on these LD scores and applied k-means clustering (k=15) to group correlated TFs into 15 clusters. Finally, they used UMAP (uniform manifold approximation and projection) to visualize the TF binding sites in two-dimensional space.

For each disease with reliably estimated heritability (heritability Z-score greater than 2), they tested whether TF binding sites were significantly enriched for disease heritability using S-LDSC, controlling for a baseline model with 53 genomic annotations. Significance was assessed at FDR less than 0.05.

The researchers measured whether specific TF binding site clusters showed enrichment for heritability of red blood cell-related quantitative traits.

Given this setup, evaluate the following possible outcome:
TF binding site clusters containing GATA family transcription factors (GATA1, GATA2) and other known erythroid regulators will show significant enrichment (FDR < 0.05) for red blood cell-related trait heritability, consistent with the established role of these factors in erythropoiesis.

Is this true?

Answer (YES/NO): YES